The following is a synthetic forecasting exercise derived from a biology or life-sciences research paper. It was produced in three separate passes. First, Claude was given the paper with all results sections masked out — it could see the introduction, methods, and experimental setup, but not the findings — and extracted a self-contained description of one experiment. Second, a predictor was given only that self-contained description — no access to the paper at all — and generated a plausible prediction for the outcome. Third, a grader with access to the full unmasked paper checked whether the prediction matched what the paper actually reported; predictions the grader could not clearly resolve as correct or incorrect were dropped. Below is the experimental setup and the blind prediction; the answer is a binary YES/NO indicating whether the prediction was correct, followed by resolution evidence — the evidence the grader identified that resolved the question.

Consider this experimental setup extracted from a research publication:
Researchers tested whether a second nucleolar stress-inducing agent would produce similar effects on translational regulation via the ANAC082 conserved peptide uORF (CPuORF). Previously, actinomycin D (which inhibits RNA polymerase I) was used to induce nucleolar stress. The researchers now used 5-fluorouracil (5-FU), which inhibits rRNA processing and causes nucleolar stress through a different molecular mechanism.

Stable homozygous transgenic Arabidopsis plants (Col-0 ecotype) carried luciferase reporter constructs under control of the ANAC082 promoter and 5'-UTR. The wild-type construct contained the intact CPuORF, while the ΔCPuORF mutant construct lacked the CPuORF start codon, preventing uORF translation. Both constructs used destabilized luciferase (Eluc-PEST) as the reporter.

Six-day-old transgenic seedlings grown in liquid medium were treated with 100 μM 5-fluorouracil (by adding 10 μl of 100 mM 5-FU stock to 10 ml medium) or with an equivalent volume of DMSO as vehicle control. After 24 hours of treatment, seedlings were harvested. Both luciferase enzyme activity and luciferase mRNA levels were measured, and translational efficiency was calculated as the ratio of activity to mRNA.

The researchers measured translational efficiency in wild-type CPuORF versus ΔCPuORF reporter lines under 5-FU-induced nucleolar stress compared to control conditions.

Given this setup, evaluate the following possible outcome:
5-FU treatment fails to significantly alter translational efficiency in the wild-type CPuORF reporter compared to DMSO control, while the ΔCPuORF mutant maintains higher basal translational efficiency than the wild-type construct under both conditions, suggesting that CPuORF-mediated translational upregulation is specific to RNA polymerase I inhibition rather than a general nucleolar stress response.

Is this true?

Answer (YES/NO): NO